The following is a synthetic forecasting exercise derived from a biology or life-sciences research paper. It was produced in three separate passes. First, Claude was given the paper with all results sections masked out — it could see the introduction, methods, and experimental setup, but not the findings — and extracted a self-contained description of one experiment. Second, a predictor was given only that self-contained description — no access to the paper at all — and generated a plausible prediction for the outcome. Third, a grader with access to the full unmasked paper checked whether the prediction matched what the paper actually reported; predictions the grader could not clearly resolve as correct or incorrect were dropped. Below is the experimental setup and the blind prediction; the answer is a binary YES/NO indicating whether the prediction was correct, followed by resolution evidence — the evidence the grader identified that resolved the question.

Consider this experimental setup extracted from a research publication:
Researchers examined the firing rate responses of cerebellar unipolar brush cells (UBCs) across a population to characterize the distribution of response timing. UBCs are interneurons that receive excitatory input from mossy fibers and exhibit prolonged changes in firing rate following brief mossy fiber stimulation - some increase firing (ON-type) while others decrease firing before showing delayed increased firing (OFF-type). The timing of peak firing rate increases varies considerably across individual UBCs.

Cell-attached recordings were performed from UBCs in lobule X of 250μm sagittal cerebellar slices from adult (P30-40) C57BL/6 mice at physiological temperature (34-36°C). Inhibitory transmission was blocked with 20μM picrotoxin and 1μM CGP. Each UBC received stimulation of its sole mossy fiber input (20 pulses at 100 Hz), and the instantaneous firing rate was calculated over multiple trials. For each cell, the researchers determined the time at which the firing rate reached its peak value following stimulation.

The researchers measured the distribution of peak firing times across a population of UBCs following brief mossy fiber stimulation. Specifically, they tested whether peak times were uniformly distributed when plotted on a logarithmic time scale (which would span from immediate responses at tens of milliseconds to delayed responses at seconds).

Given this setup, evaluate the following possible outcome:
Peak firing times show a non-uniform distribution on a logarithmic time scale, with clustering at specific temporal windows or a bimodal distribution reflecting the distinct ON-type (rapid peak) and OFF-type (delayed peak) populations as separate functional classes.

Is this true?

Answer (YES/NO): NO